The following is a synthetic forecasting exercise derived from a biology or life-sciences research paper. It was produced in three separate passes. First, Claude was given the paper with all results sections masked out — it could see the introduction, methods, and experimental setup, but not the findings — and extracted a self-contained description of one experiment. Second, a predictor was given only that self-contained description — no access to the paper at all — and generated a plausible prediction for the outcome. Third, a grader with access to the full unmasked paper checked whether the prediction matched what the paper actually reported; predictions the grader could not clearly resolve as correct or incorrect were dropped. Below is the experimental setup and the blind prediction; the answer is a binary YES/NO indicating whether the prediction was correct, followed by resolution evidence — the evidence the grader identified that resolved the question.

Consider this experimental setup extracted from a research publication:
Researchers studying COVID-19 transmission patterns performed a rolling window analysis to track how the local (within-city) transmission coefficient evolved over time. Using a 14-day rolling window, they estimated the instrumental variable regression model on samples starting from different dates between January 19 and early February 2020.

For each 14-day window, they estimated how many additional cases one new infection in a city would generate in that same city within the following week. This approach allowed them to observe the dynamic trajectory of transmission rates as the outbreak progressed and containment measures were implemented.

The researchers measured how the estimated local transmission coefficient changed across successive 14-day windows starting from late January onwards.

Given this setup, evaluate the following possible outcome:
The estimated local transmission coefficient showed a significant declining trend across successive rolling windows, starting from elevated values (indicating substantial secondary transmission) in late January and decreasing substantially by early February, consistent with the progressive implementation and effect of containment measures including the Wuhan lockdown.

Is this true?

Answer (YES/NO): YES